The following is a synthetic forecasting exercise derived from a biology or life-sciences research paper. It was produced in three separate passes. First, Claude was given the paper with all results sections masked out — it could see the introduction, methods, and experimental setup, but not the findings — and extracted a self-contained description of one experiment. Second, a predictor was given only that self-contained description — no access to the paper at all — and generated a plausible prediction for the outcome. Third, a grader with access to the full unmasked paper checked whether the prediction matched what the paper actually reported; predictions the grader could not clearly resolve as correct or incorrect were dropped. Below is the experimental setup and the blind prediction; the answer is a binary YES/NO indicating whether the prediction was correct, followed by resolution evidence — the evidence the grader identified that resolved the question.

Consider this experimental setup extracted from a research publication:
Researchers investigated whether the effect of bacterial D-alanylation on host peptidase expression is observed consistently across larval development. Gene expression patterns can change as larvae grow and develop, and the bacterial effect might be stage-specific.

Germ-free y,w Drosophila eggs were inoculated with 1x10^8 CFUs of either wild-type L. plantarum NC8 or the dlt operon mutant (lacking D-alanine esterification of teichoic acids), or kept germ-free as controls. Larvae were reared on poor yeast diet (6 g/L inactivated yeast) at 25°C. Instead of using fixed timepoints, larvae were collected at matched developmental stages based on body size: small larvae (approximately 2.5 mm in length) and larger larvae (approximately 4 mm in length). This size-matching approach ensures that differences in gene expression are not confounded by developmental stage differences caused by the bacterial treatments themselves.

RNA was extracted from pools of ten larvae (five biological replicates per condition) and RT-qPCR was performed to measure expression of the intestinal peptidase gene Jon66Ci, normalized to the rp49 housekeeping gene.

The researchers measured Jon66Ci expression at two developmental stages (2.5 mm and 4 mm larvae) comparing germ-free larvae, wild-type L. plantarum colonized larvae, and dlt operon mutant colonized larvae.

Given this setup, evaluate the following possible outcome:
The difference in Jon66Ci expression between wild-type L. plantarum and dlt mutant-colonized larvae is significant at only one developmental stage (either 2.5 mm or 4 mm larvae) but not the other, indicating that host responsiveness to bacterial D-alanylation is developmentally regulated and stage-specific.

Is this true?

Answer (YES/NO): NO